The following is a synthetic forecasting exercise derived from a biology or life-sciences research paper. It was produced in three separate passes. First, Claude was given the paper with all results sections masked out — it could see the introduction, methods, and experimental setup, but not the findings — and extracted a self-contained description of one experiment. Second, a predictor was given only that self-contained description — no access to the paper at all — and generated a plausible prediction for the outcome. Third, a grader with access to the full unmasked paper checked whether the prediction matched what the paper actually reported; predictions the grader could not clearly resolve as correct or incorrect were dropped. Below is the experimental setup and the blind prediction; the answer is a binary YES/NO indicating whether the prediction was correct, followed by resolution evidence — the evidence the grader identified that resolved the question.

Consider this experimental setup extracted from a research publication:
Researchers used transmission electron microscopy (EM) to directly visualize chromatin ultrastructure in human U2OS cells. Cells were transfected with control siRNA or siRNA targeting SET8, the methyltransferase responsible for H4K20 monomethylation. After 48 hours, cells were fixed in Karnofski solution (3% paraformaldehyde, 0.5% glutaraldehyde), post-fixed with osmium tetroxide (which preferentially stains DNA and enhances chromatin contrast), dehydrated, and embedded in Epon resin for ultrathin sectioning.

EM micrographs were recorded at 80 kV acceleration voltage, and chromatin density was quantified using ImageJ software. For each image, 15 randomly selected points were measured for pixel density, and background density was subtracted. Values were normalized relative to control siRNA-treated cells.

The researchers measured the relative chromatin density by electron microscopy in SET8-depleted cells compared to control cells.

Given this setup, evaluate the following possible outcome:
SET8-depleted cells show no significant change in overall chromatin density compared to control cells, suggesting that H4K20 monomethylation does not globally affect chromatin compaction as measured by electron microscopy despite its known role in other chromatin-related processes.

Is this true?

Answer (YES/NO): NO